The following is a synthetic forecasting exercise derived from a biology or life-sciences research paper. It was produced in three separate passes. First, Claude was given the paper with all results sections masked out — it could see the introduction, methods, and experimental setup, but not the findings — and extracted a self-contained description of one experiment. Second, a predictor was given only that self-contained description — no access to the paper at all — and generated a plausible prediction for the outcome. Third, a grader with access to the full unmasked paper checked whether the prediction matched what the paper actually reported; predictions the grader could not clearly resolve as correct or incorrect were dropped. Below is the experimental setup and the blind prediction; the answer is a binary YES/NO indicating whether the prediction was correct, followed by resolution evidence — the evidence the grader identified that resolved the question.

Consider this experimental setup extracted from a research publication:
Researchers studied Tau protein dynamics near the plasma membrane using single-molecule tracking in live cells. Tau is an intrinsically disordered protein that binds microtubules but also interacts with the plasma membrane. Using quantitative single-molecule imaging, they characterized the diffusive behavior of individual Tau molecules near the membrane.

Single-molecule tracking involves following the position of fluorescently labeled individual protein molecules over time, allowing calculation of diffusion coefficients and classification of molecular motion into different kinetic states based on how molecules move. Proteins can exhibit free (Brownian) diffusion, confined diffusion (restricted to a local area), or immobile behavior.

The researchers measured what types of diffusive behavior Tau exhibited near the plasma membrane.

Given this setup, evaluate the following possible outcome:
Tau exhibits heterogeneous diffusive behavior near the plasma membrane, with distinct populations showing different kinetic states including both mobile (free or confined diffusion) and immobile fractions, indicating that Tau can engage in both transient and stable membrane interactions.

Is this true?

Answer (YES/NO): YES